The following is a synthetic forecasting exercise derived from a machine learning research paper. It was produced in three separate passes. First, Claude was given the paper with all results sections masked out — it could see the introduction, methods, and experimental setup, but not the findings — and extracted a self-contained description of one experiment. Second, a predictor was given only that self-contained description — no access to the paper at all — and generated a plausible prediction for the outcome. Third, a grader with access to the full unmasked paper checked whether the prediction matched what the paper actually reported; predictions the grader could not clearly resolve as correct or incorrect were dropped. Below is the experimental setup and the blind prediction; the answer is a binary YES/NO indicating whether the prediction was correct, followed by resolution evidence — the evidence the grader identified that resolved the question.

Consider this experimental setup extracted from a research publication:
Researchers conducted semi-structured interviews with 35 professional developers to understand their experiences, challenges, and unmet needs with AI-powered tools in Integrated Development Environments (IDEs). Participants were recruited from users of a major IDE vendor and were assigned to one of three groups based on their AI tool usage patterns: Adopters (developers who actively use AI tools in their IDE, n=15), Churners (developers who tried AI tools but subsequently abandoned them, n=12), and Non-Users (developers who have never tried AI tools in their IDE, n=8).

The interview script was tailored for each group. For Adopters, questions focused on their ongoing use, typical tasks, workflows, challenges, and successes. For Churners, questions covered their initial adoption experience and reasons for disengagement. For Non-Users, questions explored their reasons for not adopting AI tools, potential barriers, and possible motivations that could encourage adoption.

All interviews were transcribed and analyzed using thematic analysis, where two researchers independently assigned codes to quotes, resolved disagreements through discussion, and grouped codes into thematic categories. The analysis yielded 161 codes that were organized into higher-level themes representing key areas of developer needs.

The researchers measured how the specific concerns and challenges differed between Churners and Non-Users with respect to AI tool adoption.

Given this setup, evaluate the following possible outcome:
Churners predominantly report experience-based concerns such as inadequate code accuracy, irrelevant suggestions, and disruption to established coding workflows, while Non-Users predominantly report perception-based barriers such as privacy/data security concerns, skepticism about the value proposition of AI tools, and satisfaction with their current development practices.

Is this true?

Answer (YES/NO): NO